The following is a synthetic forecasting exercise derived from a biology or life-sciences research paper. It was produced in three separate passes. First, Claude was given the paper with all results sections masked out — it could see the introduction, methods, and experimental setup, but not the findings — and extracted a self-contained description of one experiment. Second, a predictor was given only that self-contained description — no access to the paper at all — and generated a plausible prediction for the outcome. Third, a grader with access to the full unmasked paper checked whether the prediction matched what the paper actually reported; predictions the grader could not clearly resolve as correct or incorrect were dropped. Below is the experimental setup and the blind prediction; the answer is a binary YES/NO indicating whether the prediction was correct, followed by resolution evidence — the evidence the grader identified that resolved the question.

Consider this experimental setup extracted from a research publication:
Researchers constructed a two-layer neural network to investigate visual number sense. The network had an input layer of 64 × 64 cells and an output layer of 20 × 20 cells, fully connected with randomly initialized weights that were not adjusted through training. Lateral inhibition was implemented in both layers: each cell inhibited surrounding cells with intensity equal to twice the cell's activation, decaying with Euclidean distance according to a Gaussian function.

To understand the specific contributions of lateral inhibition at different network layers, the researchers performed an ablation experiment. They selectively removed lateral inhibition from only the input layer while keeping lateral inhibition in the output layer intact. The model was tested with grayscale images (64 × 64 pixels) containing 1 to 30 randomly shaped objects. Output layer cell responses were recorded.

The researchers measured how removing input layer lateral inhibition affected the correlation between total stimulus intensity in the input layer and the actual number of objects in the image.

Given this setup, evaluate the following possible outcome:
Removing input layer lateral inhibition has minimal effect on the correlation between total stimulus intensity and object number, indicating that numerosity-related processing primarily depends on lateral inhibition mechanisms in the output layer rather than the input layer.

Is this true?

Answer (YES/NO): NO